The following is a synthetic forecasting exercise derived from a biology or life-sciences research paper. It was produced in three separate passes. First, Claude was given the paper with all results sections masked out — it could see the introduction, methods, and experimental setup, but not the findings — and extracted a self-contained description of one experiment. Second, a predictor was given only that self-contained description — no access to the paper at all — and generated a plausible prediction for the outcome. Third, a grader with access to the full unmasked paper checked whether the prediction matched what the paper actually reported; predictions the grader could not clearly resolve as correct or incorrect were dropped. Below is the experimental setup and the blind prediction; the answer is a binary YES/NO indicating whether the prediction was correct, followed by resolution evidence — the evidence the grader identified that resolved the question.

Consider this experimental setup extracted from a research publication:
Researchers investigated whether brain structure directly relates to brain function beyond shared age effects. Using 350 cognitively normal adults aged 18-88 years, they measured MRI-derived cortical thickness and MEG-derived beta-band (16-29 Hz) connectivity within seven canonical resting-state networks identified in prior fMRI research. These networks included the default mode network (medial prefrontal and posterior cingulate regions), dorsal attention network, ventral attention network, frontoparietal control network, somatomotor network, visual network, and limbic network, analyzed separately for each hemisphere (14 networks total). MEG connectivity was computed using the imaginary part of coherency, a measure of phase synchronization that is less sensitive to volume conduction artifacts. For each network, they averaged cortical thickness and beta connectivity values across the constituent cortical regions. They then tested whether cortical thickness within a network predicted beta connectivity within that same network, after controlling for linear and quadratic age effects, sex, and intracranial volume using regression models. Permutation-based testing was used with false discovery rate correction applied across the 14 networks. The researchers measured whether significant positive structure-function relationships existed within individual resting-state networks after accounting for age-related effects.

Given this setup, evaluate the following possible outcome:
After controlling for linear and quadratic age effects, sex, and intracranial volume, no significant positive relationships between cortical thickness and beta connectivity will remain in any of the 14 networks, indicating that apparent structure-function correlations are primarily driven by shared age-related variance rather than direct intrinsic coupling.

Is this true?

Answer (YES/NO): YES